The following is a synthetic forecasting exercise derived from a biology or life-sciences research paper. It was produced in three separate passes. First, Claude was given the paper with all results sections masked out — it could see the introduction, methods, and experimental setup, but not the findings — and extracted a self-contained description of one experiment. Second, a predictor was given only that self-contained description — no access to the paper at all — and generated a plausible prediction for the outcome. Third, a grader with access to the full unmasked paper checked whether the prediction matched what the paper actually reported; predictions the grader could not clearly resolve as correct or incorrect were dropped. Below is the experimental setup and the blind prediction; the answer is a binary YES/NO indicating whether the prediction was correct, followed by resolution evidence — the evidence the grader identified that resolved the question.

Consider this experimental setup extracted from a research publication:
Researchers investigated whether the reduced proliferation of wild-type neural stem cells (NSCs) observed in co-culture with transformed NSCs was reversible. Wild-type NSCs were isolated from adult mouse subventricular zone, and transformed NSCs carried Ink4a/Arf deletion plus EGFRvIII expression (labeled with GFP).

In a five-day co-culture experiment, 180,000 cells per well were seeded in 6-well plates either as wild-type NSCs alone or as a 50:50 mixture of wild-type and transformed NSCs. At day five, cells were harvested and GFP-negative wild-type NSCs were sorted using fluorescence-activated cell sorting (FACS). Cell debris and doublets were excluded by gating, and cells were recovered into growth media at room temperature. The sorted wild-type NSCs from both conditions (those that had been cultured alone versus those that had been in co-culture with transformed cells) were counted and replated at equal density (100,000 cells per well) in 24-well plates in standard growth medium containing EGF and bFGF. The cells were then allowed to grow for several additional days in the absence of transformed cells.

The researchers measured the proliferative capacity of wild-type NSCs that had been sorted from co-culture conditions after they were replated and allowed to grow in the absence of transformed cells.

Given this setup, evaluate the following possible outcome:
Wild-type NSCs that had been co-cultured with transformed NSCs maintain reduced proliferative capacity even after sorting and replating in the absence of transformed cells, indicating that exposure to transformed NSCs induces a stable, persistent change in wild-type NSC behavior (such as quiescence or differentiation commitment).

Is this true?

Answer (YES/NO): NO